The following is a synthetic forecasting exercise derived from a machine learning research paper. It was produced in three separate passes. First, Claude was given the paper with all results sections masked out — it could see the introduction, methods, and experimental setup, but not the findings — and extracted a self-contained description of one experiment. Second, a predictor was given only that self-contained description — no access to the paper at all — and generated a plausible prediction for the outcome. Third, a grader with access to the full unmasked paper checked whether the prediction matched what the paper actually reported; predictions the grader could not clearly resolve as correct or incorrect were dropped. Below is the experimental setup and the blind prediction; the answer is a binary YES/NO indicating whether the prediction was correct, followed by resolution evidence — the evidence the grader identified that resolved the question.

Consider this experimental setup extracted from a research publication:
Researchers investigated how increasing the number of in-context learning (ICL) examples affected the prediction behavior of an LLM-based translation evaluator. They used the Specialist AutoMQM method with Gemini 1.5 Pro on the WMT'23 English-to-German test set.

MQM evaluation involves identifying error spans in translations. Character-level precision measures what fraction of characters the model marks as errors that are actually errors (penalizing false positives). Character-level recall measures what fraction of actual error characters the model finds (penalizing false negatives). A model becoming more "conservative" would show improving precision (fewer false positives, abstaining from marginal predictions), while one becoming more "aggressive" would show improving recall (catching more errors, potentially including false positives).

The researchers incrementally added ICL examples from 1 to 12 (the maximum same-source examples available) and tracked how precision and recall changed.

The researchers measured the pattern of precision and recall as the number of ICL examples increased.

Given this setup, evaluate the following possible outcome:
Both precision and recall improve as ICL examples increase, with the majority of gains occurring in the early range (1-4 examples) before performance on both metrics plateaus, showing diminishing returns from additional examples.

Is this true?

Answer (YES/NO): NO